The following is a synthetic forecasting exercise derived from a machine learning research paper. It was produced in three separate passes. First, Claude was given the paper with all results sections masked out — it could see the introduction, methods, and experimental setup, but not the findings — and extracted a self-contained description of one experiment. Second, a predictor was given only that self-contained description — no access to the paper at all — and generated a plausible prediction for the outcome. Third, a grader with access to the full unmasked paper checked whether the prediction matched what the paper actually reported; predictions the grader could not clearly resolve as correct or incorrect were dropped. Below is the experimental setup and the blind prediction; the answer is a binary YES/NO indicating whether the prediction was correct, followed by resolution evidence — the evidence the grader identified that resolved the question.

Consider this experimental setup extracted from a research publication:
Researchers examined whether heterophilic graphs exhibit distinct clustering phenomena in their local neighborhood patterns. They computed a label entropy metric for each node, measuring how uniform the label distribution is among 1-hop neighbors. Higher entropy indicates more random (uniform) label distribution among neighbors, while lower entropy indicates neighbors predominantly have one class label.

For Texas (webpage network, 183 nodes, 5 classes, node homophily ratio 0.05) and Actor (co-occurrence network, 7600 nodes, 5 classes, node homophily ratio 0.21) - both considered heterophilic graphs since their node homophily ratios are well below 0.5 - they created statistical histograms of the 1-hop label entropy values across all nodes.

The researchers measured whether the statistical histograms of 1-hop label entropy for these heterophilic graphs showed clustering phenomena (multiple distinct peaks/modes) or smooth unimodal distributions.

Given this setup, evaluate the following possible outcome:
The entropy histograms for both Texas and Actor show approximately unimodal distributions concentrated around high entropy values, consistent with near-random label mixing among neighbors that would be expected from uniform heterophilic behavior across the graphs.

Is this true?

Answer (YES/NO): NO